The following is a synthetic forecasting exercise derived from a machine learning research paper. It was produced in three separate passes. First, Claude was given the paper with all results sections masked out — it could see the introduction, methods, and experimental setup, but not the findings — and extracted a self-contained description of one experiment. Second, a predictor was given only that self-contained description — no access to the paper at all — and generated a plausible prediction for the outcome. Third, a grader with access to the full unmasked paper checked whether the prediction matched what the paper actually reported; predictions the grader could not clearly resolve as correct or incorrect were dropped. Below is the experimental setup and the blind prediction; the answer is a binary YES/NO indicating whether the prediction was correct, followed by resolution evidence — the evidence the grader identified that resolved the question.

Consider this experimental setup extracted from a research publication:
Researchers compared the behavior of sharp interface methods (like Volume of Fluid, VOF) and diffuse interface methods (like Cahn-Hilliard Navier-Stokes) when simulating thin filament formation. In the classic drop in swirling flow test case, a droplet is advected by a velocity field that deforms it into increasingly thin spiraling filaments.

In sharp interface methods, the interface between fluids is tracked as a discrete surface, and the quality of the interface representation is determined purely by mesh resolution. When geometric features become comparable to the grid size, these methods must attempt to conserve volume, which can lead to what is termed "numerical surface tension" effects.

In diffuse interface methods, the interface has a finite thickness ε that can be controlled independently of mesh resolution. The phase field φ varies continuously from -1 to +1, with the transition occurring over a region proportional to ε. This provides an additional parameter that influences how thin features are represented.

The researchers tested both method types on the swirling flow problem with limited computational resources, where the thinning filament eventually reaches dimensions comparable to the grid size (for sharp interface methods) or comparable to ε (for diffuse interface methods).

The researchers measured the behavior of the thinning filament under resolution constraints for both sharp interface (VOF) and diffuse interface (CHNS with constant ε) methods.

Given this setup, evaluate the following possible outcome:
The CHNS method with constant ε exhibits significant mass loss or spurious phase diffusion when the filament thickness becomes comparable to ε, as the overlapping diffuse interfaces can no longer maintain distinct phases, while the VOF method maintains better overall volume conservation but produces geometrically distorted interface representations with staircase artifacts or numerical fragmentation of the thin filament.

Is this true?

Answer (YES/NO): YES